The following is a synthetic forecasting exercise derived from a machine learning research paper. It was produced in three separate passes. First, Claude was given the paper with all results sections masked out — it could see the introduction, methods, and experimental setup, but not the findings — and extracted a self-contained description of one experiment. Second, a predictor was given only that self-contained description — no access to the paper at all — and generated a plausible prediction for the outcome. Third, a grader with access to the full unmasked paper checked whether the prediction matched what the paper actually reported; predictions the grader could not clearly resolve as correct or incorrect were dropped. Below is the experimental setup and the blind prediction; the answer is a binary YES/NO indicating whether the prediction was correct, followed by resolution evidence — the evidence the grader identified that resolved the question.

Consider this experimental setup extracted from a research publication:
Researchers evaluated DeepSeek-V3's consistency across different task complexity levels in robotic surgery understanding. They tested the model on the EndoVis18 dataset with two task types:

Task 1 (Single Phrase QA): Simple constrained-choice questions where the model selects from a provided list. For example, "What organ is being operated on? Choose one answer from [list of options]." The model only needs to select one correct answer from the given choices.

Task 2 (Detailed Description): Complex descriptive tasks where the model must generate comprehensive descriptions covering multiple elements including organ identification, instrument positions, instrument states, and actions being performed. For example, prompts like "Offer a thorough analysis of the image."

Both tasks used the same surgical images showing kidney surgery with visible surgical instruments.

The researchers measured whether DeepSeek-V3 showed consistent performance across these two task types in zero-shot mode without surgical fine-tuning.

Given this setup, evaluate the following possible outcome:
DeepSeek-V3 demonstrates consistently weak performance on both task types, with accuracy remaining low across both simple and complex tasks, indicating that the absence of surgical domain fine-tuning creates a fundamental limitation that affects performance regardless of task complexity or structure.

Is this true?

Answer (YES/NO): NO